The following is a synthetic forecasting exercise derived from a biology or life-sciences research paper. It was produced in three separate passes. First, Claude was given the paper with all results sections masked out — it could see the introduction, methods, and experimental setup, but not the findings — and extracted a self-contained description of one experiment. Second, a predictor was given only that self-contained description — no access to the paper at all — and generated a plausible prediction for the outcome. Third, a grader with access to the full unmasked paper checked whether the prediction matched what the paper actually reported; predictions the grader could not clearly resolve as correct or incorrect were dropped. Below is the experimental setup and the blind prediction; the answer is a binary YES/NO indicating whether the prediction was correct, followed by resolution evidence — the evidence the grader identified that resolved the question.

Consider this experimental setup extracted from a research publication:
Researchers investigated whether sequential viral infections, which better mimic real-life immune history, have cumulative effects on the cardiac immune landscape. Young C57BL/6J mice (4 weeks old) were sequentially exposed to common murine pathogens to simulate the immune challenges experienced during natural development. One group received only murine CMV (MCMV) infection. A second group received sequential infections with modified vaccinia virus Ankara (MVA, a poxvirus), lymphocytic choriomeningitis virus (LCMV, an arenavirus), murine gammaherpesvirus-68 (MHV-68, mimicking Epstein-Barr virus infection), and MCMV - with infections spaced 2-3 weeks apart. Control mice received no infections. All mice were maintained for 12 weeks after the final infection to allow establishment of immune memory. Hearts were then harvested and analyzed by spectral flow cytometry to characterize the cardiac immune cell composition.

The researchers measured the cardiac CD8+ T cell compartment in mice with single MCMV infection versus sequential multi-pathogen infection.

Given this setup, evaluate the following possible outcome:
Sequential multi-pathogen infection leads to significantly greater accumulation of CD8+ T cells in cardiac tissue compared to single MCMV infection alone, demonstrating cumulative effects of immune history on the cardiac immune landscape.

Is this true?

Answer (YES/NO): NO